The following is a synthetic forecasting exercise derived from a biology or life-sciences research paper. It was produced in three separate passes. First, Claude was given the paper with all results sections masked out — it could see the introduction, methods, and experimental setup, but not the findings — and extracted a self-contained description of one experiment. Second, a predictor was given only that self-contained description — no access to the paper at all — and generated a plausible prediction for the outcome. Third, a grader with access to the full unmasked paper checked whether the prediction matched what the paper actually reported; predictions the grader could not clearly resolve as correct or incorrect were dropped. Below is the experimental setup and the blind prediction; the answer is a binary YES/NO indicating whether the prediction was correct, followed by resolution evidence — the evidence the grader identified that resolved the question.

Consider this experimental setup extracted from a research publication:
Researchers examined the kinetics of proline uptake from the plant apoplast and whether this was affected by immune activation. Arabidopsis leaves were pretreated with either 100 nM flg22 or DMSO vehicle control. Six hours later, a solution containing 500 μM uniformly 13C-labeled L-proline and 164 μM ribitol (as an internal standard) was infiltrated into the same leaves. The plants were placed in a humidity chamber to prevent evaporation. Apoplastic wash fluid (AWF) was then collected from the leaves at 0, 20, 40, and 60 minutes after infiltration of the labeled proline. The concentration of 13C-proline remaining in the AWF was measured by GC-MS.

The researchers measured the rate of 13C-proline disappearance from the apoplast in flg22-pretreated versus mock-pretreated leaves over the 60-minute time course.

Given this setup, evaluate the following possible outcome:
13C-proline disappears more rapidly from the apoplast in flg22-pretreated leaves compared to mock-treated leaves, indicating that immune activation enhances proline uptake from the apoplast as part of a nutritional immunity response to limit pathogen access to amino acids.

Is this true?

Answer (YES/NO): YES